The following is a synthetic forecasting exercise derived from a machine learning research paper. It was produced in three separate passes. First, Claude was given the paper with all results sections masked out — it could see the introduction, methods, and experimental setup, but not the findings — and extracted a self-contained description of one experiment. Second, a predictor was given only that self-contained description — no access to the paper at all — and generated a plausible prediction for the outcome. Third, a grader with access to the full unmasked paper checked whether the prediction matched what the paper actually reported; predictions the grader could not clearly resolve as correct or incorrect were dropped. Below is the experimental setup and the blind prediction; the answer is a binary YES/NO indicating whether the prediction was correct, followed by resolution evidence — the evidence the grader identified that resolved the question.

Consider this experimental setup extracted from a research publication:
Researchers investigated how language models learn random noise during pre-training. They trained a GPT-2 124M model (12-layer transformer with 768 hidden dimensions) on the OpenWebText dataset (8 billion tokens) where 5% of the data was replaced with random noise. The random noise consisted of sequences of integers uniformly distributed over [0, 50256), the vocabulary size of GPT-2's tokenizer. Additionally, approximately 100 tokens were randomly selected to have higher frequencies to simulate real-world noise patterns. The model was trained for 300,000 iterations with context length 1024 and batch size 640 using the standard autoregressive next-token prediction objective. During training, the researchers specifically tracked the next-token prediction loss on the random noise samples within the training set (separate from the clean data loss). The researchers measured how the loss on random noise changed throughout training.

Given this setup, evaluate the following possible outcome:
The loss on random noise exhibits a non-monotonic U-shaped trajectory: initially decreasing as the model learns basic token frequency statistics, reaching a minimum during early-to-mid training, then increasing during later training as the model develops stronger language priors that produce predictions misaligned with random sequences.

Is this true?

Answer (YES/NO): NO